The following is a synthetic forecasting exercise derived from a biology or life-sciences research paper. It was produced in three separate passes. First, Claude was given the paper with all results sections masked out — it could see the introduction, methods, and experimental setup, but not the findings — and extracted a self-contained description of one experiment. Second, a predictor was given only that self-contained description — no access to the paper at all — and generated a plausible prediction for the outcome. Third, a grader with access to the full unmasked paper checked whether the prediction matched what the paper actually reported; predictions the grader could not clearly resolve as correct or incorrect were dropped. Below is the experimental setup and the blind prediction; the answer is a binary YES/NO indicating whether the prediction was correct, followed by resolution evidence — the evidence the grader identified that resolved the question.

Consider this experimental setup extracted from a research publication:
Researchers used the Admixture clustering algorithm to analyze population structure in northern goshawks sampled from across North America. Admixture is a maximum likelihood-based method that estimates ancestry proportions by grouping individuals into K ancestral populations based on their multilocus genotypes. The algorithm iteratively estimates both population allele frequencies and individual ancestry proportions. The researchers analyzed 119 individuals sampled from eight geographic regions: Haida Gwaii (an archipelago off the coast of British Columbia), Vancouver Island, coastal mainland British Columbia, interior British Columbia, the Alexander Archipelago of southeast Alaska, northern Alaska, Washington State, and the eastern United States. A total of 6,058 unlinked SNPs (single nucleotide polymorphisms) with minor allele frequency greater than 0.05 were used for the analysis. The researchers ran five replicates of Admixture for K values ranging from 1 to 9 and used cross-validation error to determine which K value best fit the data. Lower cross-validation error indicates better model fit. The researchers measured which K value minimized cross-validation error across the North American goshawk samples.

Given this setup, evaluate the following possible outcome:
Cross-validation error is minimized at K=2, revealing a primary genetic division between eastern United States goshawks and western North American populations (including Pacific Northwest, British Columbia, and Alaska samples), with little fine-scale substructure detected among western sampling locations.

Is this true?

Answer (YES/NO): NO